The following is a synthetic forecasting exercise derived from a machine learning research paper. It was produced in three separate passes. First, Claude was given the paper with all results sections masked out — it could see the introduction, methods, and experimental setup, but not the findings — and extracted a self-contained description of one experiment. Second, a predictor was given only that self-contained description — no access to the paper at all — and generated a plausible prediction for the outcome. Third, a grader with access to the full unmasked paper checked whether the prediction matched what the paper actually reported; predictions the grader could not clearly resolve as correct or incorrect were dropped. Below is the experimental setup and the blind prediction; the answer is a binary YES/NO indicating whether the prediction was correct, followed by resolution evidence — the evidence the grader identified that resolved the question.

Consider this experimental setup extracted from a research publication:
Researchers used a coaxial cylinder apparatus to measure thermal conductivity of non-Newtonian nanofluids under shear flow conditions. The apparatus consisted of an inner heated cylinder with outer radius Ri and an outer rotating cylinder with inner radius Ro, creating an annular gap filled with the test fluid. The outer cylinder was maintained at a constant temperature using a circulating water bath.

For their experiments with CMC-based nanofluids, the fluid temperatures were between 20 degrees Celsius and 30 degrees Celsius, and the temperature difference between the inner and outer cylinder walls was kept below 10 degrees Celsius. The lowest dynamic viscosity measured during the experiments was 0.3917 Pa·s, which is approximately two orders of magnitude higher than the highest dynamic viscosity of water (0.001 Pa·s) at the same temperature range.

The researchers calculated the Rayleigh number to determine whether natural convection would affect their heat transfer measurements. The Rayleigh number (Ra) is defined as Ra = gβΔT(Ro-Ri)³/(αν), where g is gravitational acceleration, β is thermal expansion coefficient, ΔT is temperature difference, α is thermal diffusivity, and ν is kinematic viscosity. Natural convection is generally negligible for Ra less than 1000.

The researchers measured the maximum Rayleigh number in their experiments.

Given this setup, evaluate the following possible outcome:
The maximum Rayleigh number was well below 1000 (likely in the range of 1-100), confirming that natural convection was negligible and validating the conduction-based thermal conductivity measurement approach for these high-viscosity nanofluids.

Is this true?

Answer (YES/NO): YES